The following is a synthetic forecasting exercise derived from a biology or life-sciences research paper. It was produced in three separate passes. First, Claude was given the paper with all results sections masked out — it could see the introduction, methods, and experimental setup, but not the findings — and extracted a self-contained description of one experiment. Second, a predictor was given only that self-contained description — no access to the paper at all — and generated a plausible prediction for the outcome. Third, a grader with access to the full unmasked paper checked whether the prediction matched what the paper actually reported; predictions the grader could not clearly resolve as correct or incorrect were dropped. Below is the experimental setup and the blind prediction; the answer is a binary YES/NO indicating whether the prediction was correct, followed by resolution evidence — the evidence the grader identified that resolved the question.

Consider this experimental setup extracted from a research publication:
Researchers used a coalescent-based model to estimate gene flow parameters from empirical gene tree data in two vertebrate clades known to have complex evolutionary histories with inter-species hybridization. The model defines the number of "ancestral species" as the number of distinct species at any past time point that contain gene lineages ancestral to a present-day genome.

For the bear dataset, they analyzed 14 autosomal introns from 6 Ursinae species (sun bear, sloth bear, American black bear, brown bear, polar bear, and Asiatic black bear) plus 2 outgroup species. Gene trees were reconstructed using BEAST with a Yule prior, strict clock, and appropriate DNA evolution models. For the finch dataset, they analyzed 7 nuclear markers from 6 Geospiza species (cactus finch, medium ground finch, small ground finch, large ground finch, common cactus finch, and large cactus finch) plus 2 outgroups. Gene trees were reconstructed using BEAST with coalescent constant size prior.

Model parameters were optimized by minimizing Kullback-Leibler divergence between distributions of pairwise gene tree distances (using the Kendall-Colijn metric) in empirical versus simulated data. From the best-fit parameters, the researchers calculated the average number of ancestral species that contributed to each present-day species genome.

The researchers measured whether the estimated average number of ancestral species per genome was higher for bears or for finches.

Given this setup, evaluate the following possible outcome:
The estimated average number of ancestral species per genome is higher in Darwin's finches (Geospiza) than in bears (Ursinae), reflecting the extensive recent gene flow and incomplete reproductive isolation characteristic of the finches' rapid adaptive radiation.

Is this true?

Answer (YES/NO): NO